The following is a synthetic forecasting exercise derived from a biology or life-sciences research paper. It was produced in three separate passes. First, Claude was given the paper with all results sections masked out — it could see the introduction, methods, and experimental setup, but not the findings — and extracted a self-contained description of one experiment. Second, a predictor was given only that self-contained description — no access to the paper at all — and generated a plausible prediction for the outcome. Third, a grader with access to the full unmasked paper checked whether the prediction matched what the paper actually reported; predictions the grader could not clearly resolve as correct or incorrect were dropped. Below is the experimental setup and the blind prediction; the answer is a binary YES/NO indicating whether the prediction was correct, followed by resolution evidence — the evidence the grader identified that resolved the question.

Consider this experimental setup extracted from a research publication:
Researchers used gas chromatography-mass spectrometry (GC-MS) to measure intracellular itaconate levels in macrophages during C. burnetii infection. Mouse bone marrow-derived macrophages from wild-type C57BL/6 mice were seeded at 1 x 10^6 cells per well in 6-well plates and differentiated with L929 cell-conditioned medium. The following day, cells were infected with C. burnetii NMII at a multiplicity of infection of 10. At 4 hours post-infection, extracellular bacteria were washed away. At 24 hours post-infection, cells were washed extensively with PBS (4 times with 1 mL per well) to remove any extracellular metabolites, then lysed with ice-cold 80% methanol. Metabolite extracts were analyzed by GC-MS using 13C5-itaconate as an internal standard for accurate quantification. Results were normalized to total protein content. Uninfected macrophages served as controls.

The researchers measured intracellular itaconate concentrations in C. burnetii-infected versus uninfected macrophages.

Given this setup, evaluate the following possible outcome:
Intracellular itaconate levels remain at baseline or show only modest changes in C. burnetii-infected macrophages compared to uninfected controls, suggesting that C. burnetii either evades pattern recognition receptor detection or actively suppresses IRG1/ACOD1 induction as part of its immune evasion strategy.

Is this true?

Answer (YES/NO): NO